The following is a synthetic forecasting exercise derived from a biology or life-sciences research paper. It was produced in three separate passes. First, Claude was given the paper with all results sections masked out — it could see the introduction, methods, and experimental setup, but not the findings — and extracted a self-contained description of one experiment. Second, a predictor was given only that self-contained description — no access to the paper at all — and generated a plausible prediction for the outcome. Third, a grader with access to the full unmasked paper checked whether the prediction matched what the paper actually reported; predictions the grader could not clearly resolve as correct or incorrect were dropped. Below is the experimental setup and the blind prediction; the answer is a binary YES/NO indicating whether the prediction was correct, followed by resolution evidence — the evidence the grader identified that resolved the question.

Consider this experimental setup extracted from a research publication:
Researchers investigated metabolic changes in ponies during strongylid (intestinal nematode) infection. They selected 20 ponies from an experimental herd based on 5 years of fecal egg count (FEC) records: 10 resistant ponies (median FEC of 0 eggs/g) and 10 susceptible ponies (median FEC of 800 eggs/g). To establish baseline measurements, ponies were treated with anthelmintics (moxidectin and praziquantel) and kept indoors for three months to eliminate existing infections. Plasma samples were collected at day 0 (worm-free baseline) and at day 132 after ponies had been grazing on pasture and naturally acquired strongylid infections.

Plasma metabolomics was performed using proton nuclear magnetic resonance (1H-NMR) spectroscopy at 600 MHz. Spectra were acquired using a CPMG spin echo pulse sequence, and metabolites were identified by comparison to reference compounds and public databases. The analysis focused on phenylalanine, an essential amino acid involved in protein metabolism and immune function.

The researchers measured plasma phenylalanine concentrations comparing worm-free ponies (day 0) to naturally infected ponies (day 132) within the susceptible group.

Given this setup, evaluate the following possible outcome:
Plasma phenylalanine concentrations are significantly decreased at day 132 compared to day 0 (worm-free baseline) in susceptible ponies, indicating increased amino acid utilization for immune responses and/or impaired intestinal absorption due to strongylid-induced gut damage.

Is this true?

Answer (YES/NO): NO